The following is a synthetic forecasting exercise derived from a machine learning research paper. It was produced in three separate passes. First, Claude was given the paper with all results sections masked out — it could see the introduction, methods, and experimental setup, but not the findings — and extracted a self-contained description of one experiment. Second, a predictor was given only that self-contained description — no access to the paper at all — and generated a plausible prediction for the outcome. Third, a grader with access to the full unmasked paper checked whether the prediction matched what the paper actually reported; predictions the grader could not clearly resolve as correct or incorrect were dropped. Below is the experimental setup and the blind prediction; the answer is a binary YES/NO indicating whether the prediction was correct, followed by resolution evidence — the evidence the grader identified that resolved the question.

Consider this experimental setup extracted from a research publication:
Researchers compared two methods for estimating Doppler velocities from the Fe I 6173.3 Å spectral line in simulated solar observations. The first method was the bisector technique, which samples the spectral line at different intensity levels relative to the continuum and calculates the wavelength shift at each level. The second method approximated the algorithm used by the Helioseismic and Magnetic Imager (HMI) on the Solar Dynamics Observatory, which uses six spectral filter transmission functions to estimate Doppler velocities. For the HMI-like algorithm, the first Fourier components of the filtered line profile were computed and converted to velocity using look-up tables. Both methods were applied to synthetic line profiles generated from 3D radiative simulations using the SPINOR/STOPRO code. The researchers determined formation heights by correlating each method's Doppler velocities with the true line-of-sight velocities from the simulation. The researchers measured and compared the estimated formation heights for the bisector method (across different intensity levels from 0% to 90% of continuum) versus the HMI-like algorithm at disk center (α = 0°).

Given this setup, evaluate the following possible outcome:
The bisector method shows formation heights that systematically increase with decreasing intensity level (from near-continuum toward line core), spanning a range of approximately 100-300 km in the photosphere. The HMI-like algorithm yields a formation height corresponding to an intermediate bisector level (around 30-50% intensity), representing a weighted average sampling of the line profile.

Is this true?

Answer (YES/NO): NO